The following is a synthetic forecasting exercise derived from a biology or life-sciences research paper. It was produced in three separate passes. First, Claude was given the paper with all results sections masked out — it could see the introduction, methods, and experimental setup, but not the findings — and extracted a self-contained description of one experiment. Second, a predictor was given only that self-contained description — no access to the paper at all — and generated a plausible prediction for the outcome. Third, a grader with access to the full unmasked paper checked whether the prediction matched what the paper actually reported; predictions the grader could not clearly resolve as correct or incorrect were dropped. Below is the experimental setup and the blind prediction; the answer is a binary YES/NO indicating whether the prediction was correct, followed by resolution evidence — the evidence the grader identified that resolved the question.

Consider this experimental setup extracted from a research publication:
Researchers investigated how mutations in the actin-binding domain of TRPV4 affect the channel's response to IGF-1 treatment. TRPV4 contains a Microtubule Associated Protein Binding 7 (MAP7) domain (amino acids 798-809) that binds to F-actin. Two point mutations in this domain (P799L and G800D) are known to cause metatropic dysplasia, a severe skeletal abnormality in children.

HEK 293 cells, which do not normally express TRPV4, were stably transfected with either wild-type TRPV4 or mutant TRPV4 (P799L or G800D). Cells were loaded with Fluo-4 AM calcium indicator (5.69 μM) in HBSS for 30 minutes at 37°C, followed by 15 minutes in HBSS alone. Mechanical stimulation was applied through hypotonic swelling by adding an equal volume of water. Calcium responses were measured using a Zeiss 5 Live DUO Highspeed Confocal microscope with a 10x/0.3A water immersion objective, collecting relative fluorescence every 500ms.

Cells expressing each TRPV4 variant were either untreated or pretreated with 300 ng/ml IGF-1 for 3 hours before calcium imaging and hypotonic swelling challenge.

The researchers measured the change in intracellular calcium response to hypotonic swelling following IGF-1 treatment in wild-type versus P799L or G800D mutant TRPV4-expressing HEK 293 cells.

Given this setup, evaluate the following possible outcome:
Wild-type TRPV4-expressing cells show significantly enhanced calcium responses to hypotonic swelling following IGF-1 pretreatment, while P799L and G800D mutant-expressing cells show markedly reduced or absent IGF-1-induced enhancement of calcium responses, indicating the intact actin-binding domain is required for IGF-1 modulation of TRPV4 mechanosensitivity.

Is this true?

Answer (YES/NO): NO